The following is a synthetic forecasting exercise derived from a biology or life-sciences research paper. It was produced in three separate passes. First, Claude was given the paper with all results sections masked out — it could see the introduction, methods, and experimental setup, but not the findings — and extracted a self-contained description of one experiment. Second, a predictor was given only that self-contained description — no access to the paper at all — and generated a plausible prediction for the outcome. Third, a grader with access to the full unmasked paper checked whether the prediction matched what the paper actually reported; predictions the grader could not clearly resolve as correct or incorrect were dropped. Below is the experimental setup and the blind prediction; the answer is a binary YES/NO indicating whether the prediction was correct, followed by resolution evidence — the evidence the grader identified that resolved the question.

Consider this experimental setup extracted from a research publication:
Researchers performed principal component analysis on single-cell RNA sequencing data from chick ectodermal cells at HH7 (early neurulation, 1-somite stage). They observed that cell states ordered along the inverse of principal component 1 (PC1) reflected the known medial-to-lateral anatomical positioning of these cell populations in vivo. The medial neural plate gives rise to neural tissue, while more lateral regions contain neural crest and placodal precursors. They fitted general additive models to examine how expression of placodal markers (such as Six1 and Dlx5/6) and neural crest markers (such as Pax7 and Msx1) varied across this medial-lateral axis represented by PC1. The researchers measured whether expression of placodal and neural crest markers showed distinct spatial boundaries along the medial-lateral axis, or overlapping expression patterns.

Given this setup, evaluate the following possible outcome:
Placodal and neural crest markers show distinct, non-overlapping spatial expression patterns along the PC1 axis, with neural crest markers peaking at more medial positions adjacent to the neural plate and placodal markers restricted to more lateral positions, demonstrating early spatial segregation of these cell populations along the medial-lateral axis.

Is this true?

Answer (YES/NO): NO